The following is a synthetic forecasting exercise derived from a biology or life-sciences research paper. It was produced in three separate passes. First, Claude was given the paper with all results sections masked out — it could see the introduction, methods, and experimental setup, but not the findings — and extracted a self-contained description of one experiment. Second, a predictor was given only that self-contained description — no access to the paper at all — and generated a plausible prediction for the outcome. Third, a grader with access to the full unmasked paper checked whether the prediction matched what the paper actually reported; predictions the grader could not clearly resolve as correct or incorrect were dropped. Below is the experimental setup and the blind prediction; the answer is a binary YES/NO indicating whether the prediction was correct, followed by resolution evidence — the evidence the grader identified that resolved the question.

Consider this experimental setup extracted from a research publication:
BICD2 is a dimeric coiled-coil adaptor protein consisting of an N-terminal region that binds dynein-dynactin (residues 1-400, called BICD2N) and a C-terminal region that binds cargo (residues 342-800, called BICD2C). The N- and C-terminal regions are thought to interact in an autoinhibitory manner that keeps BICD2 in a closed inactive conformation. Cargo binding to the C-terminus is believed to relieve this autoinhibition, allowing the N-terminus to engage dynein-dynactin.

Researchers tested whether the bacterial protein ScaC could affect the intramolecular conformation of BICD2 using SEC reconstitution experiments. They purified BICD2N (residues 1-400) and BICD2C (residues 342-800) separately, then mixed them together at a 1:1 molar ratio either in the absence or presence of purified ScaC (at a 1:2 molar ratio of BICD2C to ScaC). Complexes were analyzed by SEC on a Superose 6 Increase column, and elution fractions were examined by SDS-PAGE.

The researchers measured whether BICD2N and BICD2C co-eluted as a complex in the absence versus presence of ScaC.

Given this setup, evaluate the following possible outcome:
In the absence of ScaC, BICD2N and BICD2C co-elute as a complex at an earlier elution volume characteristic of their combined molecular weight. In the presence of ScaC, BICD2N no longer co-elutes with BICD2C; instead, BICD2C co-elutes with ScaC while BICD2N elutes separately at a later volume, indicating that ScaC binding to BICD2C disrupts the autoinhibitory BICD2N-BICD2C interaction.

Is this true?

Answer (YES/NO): YES